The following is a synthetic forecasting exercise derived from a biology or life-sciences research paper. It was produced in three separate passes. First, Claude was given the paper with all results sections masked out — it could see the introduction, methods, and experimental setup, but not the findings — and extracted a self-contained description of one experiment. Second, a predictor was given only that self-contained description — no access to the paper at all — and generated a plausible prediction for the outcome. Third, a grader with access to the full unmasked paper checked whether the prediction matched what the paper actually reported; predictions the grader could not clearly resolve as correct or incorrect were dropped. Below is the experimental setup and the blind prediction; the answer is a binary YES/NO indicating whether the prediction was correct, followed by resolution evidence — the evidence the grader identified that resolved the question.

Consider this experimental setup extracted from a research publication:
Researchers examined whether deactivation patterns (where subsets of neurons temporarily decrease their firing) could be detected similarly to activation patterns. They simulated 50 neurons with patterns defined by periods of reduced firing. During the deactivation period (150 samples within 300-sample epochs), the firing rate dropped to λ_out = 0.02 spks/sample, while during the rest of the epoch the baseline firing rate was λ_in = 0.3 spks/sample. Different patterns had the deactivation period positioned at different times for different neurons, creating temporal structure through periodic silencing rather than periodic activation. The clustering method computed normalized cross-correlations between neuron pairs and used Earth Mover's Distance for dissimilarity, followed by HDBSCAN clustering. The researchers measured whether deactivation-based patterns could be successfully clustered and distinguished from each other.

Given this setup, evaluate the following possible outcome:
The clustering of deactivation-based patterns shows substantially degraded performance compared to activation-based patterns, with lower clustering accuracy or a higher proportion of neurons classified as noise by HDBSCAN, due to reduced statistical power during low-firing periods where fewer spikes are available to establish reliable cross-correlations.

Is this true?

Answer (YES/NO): NO